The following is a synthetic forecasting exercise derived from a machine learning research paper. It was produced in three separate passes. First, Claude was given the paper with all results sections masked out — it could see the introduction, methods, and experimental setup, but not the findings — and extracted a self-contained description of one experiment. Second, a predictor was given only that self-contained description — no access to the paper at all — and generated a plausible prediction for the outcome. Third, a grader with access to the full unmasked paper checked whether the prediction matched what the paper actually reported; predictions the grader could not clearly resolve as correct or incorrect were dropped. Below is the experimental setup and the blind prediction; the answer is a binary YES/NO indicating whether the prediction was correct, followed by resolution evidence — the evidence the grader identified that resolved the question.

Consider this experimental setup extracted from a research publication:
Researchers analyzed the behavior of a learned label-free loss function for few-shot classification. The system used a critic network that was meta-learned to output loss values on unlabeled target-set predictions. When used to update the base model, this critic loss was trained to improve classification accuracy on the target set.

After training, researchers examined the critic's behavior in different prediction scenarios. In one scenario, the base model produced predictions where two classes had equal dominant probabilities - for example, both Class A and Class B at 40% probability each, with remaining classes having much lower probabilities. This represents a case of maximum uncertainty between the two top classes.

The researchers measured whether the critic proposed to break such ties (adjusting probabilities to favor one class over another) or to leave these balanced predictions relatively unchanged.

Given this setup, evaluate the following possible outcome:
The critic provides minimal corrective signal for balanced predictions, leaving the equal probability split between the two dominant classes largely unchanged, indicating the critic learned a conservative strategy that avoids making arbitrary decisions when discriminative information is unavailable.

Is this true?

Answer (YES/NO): YES